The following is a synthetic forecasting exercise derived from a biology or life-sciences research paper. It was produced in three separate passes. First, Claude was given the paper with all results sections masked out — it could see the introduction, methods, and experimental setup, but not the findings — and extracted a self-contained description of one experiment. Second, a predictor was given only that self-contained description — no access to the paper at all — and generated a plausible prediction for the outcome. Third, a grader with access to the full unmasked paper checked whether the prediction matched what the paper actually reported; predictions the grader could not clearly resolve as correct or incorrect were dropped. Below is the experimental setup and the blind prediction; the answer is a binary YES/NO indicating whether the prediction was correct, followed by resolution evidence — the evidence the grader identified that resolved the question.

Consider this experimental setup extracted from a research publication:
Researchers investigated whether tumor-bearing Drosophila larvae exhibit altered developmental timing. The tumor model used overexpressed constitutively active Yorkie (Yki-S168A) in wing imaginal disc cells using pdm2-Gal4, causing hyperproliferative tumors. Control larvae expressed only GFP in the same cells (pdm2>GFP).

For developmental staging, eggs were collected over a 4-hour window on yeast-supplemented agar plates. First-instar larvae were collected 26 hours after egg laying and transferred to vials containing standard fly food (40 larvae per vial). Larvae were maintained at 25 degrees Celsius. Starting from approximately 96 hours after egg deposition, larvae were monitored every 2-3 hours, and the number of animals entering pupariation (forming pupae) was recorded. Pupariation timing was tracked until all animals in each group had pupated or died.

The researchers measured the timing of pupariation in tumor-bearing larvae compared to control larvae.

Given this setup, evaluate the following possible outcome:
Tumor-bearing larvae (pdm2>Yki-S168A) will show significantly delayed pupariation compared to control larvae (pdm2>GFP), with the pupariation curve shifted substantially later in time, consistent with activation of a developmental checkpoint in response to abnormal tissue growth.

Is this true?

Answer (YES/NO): NO